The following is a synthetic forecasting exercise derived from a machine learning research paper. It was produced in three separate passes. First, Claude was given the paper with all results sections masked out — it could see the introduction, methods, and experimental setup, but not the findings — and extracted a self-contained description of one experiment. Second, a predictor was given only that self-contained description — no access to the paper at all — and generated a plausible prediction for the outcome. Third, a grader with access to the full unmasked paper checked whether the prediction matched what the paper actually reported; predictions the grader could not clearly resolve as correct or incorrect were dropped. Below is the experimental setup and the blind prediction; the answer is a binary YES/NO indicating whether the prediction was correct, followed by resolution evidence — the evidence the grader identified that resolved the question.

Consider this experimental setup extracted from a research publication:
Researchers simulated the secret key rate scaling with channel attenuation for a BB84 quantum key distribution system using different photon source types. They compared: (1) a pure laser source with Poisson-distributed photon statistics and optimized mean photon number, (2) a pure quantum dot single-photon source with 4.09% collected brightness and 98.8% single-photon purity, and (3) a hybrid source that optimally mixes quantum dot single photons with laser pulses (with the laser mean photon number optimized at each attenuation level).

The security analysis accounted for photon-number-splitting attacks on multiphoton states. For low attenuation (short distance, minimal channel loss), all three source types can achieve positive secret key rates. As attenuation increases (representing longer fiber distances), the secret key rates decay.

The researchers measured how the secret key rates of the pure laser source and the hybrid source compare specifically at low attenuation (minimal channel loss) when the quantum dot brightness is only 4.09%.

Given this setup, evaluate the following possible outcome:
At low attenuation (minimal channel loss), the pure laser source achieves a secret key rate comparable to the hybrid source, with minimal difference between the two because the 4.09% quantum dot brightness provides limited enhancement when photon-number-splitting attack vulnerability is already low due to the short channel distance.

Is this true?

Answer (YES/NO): YES